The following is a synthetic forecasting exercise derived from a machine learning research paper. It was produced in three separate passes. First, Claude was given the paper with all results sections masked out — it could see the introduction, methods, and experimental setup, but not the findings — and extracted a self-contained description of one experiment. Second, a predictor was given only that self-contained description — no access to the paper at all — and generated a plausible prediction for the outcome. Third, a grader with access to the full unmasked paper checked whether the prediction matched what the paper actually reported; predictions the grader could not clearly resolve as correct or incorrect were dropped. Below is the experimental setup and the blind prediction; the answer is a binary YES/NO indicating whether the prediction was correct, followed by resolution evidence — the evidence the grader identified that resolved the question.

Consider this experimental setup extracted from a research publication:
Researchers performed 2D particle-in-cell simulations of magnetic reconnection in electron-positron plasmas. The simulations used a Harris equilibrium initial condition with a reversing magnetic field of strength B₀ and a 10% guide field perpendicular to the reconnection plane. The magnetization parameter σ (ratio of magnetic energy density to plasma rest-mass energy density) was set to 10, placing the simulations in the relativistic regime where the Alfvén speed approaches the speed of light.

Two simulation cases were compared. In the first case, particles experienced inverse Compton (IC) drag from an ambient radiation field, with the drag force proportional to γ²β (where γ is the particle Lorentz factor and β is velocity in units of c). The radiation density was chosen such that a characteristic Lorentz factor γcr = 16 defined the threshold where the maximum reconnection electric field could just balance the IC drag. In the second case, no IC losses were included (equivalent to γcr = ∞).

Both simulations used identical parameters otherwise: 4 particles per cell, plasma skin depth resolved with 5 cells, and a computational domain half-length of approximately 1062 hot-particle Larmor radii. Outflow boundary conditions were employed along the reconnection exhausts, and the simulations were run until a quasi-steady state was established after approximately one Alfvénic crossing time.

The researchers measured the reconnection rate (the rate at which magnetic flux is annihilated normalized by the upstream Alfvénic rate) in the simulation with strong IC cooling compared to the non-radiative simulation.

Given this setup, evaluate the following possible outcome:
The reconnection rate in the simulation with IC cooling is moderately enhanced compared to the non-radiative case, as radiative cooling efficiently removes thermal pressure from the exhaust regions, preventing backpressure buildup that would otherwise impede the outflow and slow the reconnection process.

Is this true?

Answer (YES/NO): NO